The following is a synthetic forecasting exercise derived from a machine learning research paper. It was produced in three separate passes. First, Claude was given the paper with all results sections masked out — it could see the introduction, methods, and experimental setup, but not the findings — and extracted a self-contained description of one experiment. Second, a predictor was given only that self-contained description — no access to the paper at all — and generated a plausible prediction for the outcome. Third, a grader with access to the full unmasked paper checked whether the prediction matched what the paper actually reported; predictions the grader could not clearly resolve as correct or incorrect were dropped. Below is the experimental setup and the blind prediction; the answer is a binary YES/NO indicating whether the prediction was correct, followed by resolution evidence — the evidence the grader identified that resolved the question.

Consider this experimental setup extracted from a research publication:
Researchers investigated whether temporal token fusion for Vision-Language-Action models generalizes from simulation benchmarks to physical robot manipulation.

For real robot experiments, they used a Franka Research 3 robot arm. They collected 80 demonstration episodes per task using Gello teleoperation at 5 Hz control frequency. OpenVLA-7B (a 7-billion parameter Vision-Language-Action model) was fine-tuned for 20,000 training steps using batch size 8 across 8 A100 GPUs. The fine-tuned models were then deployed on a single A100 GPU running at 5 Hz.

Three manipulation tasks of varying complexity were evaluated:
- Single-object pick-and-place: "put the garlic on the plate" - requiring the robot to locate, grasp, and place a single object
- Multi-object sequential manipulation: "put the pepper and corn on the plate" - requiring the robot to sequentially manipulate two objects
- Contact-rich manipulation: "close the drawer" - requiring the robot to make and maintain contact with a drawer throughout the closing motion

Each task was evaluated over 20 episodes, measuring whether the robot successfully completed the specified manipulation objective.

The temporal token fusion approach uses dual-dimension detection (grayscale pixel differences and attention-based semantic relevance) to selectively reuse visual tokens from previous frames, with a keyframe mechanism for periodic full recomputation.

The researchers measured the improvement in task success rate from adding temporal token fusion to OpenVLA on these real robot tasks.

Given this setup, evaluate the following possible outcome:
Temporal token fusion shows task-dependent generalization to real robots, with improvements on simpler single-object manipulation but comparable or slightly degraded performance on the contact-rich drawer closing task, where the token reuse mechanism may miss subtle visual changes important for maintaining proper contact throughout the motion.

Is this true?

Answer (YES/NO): YES